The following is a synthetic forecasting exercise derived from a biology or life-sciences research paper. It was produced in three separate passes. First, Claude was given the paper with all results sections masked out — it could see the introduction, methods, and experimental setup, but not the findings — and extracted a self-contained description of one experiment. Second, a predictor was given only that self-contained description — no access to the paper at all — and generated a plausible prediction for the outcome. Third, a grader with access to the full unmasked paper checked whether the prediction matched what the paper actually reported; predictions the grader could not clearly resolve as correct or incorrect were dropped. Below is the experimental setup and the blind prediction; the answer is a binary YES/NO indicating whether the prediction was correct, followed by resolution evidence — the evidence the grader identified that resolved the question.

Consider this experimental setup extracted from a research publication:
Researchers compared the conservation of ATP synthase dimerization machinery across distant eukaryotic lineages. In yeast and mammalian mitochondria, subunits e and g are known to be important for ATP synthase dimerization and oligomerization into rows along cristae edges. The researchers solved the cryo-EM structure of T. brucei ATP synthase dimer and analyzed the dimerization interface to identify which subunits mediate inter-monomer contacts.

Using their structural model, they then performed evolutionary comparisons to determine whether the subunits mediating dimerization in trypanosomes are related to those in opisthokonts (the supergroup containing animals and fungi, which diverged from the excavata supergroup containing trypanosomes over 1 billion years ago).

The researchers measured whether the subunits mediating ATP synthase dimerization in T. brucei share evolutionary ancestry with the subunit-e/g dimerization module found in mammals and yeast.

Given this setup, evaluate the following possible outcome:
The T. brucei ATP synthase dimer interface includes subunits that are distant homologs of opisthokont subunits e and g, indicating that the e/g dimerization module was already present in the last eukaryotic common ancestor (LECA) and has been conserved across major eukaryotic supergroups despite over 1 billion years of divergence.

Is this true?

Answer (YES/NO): YES